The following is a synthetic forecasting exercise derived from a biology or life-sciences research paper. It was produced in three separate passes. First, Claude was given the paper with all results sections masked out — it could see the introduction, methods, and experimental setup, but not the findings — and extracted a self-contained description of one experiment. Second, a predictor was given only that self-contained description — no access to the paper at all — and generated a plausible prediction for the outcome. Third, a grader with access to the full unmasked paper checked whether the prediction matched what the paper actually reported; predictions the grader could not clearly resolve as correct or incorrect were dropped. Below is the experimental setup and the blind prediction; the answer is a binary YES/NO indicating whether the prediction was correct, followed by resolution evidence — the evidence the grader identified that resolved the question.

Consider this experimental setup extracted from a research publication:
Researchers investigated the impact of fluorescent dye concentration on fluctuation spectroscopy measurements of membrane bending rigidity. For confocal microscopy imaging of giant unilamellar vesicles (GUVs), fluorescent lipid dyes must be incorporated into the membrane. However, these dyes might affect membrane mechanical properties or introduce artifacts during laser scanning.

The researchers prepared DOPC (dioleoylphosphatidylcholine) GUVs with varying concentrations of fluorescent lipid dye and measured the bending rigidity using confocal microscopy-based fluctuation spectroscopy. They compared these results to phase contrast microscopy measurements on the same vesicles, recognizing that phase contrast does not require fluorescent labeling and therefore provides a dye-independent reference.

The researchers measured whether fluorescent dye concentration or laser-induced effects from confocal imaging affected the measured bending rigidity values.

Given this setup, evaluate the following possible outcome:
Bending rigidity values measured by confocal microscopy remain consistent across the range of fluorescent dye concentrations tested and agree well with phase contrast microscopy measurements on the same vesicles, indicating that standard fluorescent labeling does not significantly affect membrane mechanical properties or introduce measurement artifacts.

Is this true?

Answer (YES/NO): NO